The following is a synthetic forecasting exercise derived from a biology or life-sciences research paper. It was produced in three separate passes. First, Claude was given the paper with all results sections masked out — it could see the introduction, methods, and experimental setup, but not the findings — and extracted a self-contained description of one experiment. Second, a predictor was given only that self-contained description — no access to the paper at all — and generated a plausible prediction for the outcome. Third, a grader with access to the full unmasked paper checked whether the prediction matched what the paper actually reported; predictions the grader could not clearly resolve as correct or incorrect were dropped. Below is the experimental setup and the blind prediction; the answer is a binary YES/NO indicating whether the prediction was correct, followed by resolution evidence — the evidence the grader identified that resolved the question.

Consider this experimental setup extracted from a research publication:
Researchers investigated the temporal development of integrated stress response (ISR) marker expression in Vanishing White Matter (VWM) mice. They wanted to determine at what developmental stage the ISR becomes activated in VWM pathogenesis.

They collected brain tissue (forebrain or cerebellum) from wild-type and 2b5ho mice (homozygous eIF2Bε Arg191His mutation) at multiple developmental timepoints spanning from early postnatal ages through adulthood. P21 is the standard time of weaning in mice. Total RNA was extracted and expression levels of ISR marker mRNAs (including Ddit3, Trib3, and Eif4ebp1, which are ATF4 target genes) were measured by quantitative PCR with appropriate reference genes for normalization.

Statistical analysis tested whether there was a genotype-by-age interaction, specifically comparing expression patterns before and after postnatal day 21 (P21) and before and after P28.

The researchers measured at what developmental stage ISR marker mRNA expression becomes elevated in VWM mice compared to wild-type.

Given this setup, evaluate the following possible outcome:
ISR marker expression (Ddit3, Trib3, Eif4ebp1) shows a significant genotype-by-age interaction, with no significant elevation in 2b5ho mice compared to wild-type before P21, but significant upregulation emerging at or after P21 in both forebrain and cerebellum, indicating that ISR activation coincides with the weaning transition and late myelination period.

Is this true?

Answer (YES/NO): NO